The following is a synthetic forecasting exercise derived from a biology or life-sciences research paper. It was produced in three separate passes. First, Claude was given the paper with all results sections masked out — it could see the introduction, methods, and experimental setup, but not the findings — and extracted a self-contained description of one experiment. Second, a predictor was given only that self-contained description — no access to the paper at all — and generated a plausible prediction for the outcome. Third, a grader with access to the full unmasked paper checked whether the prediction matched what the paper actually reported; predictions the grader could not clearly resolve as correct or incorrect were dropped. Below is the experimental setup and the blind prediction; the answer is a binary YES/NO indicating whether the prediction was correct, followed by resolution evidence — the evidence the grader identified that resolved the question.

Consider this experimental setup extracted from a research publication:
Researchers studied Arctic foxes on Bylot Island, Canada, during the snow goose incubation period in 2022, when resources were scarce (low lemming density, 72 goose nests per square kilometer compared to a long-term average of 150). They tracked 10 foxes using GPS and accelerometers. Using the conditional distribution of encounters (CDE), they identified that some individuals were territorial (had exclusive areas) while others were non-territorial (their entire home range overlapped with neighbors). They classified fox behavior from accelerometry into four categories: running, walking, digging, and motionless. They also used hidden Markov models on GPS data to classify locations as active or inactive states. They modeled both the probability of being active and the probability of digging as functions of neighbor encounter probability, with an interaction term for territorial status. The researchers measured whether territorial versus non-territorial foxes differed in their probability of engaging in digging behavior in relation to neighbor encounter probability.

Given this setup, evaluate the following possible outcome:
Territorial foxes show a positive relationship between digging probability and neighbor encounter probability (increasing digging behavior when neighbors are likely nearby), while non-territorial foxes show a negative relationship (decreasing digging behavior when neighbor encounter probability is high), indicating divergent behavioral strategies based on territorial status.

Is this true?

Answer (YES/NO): NO